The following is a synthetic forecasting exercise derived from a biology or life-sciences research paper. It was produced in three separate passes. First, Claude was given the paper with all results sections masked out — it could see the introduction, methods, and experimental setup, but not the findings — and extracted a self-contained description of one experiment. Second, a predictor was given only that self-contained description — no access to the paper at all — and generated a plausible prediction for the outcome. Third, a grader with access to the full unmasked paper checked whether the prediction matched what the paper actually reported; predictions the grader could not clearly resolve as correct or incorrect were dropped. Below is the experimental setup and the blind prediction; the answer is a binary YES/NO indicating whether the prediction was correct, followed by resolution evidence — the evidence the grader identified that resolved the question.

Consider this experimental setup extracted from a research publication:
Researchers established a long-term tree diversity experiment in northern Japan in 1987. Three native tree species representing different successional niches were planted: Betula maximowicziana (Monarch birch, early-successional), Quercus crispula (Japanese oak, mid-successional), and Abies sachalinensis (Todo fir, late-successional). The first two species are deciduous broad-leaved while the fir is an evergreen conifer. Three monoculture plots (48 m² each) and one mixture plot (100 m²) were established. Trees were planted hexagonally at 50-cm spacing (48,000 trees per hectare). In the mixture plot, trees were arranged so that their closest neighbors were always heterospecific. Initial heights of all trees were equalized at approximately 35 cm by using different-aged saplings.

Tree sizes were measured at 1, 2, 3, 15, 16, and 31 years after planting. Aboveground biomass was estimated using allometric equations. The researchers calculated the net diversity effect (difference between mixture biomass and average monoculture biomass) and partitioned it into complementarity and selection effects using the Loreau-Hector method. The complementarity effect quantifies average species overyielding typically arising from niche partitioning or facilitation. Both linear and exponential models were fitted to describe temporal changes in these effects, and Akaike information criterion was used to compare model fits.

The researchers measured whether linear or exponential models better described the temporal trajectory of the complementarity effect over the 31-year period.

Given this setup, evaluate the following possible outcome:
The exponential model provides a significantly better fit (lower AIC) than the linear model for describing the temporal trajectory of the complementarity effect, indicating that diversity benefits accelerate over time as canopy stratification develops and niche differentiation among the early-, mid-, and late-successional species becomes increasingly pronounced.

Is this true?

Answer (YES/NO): YES